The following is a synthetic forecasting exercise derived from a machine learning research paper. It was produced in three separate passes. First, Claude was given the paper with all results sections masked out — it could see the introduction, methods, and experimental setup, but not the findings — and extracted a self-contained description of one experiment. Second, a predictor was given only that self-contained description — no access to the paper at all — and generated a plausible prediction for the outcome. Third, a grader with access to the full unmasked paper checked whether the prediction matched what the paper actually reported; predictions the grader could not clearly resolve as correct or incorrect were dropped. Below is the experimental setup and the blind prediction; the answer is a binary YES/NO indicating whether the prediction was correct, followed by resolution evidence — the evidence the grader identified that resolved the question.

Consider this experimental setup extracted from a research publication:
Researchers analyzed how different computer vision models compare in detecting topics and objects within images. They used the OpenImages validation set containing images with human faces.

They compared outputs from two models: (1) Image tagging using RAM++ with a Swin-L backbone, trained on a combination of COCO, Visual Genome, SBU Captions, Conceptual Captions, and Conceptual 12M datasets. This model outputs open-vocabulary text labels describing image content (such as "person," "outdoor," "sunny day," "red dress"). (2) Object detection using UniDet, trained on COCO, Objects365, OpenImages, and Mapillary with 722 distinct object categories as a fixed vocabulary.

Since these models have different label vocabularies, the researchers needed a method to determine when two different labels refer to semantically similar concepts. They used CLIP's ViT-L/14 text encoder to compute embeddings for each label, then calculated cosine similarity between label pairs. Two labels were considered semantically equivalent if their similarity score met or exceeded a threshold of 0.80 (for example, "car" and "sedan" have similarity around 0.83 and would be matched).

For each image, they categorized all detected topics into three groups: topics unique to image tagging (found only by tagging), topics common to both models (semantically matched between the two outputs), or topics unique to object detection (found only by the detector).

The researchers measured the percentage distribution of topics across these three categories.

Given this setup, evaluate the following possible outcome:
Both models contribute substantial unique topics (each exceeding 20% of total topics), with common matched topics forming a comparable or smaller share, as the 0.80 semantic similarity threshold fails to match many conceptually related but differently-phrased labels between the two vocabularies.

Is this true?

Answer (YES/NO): NO